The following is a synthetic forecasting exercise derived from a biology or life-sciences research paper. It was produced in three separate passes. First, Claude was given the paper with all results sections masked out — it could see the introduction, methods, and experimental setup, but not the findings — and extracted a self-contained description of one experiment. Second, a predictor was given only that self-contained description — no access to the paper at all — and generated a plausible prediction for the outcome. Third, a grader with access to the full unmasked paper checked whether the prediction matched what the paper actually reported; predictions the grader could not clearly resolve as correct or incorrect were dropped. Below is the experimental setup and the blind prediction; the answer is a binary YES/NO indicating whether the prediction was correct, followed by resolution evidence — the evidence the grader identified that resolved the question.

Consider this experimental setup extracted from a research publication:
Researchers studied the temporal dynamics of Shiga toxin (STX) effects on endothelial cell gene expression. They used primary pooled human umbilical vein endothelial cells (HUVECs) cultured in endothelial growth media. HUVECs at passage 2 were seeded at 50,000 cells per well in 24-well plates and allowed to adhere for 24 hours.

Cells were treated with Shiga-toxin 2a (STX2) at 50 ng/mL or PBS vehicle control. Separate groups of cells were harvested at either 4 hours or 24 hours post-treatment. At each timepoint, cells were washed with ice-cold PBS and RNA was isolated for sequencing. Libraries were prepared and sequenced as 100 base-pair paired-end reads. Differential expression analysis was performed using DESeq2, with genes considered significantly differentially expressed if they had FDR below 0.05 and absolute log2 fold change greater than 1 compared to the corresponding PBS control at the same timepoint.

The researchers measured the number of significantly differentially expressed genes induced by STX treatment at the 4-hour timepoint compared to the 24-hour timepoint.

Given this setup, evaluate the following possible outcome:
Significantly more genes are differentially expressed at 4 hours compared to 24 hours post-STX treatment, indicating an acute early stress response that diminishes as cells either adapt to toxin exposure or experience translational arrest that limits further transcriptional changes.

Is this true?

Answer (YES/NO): NO